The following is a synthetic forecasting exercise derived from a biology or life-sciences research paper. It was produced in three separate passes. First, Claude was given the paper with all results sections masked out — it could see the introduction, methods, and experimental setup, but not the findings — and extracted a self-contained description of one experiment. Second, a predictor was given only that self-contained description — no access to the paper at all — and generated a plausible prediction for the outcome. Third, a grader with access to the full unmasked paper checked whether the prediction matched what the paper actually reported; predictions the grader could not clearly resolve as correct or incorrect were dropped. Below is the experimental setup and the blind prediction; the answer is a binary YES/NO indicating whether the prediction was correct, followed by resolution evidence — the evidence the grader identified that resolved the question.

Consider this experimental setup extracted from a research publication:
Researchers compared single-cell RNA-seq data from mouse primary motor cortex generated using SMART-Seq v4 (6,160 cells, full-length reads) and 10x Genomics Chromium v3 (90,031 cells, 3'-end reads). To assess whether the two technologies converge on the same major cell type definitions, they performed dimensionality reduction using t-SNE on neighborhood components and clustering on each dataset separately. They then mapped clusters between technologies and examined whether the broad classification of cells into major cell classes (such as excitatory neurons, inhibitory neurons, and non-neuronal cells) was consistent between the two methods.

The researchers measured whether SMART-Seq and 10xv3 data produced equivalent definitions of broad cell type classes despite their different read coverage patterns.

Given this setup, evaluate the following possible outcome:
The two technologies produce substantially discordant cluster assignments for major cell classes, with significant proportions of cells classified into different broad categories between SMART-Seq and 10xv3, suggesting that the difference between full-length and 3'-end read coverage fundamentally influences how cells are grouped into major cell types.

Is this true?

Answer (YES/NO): NO